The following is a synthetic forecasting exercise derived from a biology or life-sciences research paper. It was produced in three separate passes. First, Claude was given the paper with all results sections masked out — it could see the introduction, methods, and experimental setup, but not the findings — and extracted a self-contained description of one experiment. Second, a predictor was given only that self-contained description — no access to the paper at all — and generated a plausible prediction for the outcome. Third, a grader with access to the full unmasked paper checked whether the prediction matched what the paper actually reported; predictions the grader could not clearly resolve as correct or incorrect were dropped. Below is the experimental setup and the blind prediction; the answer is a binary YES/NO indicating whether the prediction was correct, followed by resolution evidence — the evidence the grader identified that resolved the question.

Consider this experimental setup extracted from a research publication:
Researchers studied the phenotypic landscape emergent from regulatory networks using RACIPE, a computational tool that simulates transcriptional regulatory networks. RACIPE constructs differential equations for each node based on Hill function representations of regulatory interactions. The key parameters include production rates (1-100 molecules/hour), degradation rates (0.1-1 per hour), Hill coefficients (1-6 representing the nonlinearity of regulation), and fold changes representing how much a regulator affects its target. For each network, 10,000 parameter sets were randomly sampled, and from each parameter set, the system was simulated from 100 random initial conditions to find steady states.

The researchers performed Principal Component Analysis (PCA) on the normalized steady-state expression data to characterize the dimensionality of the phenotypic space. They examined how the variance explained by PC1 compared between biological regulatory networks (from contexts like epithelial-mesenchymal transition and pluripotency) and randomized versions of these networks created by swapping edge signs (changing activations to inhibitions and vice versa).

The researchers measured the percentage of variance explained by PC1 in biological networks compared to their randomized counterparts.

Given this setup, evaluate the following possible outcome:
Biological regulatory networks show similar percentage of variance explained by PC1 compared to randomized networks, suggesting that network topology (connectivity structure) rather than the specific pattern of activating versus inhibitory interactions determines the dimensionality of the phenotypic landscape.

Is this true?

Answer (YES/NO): NO